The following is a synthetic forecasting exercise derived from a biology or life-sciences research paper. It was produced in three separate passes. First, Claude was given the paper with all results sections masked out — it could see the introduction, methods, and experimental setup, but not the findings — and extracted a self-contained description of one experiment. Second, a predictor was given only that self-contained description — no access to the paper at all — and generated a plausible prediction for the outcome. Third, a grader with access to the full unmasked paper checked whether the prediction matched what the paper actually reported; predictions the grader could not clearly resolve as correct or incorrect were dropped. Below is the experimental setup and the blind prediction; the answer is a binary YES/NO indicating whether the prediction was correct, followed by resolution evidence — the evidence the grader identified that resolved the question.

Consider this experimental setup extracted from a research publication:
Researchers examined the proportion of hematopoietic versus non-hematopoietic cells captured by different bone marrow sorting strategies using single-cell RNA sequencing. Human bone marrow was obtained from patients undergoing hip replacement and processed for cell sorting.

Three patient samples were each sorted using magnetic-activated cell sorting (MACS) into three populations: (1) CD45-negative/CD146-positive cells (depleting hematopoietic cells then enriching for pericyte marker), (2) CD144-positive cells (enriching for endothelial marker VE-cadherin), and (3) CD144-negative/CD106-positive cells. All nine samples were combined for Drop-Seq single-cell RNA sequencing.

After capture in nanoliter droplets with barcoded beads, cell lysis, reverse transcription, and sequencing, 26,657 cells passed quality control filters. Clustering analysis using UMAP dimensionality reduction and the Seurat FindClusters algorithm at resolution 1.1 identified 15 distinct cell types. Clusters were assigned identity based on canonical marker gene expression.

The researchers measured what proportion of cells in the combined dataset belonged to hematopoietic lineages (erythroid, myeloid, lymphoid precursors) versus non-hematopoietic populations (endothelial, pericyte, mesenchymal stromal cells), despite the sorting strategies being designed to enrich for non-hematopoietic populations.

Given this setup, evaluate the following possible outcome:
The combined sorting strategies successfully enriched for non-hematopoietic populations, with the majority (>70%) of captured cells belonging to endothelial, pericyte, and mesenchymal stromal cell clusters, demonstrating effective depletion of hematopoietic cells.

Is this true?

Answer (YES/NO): NO